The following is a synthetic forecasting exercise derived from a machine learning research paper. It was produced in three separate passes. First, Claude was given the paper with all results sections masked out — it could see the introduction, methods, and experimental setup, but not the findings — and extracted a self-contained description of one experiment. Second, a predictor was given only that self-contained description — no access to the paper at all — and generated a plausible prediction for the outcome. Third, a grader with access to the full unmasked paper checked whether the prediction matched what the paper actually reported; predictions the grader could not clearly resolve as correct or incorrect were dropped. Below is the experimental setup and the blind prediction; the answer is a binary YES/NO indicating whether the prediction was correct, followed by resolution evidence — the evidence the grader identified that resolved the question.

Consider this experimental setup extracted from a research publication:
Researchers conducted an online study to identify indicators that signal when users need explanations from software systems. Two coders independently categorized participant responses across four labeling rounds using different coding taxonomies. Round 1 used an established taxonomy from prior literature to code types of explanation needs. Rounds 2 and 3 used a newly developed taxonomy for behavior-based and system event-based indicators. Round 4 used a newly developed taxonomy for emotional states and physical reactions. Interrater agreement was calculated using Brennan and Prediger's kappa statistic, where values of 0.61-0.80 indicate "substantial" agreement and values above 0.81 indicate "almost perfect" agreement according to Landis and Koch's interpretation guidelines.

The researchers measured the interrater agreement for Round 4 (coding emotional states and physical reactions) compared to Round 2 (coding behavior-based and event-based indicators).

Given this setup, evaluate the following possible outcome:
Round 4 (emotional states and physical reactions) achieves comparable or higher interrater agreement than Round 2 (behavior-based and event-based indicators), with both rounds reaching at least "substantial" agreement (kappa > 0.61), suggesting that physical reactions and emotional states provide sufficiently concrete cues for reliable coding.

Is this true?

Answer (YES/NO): YES